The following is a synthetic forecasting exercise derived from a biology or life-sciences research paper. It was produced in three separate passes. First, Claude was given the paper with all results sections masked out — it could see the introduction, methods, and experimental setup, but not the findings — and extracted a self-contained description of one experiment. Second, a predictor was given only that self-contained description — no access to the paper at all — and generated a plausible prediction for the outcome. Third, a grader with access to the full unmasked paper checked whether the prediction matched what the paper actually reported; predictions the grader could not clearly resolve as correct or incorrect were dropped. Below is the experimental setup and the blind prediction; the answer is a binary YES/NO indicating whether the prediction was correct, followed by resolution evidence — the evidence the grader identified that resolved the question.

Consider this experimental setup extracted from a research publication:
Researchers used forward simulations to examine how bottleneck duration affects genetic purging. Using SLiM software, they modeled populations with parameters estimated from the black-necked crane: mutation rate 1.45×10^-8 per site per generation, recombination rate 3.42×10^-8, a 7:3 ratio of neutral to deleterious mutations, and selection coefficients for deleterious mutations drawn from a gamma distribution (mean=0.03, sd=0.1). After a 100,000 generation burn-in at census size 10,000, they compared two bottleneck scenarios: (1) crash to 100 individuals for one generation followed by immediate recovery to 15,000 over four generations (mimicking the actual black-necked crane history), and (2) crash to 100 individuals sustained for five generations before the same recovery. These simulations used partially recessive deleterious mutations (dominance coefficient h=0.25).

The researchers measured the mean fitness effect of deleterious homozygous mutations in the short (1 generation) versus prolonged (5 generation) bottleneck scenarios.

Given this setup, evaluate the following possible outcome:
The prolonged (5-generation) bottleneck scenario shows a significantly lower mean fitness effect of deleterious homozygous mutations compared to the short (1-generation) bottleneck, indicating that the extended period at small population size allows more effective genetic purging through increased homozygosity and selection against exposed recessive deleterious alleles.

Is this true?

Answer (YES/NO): NO